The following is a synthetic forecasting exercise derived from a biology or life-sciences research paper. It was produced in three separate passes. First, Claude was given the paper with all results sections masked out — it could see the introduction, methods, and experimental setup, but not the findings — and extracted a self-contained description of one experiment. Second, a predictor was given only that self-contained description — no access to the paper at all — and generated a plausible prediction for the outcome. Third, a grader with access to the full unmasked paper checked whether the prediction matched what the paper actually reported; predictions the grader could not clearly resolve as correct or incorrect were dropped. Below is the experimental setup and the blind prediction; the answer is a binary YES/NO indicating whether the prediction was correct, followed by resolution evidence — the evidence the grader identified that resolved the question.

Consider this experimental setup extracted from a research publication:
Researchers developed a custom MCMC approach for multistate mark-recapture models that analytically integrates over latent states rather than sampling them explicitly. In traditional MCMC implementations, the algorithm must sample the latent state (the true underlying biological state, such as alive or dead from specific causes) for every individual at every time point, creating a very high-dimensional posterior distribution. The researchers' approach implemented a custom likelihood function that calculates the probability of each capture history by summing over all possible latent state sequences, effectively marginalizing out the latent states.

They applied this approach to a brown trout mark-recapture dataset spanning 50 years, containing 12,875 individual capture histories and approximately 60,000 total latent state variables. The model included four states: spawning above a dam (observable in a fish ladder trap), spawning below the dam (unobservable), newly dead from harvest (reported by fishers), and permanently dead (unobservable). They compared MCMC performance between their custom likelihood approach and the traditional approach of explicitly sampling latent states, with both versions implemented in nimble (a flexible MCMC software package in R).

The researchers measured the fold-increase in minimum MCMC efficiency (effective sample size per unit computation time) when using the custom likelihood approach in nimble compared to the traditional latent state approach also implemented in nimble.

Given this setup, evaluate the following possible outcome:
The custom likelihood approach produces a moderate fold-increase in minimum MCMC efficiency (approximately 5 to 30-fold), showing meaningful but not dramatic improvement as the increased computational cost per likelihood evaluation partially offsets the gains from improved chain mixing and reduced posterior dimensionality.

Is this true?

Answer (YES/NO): YES